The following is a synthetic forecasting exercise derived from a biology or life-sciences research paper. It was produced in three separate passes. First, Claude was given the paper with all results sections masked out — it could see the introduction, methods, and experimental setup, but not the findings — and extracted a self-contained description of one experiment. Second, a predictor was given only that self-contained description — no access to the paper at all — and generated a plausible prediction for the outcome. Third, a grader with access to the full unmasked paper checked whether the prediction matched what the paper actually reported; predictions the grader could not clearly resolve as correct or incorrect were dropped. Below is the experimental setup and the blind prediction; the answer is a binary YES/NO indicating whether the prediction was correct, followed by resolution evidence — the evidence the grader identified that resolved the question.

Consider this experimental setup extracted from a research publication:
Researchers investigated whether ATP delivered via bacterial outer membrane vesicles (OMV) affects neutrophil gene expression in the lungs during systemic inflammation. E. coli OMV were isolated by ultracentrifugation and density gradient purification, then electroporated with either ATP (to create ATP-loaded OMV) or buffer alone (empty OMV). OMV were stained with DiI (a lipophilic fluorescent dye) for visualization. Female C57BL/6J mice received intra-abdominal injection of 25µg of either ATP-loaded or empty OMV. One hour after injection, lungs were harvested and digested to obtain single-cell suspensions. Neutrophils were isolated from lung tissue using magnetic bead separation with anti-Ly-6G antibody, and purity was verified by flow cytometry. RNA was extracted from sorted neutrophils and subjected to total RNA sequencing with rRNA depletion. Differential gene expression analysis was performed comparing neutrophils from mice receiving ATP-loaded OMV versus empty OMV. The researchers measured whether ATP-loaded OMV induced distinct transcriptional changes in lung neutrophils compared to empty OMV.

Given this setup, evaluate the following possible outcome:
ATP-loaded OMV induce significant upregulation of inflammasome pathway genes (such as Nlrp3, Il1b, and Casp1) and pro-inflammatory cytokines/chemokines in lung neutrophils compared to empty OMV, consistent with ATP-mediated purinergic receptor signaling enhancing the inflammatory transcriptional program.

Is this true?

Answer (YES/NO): NO